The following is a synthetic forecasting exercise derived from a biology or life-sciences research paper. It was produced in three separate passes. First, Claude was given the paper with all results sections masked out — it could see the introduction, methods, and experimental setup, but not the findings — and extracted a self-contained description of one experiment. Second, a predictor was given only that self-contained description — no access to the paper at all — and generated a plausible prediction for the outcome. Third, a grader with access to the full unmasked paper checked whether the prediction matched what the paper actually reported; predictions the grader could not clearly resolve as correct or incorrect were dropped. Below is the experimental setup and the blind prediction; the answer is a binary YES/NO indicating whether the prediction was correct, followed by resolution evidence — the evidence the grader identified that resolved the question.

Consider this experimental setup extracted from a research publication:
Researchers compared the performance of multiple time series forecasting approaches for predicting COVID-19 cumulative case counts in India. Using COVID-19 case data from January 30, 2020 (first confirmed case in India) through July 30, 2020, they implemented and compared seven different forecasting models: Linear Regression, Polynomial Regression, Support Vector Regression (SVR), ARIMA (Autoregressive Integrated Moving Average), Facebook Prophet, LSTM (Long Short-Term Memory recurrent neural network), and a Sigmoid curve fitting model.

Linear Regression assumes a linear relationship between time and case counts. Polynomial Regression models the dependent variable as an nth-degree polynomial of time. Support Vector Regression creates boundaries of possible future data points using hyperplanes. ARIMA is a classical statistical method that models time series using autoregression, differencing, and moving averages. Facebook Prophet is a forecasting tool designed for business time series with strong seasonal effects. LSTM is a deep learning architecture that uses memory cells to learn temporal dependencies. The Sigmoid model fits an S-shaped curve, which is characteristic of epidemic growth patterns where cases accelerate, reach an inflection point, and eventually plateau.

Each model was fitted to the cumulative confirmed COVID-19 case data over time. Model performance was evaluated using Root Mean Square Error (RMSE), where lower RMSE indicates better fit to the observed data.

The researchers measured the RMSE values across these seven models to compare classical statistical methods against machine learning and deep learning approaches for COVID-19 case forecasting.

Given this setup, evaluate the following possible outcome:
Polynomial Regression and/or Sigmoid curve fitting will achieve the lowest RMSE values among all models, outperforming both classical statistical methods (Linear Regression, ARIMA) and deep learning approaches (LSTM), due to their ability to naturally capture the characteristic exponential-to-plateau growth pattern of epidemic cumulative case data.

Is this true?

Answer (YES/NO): YES